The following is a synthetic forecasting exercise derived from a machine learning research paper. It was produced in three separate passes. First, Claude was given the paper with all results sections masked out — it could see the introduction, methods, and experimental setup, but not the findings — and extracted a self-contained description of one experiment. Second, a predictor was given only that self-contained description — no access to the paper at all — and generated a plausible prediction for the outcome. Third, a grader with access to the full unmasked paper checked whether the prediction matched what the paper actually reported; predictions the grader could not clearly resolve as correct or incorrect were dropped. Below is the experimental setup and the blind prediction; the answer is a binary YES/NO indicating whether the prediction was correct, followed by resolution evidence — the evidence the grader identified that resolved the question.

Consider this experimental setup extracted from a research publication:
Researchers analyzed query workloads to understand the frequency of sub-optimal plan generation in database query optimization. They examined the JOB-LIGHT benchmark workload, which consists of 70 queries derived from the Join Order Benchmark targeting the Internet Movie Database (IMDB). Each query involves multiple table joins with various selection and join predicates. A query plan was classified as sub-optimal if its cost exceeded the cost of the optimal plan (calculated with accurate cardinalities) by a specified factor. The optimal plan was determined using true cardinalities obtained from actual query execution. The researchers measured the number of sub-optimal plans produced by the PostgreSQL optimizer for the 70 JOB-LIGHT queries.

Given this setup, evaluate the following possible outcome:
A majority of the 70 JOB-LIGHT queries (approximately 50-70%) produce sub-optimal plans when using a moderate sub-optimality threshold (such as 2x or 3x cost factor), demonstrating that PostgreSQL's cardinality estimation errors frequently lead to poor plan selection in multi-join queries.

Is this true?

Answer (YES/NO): NO